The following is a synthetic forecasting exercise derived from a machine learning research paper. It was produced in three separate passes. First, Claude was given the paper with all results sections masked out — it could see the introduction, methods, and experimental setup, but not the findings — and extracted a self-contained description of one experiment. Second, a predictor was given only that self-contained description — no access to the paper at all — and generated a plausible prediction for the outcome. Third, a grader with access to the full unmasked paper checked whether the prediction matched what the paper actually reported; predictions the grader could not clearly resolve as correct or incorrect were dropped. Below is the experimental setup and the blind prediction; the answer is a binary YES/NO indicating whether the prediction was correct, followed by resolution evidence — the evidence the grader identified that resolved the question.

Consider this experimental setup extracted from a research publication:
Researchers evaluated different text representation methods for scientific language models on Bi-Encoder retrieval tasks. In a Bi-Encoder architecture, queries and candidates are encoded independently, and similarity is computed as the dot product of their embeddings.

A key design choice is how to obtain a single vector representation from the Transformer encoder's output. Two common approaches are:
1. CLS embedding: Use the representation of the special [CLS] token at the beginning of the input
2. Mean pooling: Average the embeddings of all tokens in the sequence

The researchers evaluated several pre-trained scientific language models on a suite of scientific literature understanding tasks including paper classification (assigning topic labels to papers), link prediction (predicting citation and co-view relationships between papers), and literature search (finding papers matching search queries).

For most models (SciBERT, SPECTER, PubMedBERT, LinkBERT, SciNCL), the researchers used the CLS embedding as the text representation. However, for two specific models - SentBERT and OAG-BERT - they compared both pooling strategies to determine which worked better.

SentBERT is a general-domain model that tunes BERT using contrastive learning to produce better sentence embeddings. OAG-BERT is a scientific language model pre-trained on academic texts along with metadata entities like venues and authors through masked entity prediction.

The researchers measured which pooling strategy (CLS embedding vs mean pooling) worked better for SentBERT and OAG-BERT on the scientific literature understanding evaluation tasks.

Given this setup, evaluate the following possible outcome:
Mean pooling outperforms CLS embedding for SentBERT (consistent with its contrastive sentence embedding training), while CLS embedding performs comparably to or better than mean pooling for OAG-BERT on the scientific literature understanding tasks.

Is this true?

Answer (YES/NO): NO